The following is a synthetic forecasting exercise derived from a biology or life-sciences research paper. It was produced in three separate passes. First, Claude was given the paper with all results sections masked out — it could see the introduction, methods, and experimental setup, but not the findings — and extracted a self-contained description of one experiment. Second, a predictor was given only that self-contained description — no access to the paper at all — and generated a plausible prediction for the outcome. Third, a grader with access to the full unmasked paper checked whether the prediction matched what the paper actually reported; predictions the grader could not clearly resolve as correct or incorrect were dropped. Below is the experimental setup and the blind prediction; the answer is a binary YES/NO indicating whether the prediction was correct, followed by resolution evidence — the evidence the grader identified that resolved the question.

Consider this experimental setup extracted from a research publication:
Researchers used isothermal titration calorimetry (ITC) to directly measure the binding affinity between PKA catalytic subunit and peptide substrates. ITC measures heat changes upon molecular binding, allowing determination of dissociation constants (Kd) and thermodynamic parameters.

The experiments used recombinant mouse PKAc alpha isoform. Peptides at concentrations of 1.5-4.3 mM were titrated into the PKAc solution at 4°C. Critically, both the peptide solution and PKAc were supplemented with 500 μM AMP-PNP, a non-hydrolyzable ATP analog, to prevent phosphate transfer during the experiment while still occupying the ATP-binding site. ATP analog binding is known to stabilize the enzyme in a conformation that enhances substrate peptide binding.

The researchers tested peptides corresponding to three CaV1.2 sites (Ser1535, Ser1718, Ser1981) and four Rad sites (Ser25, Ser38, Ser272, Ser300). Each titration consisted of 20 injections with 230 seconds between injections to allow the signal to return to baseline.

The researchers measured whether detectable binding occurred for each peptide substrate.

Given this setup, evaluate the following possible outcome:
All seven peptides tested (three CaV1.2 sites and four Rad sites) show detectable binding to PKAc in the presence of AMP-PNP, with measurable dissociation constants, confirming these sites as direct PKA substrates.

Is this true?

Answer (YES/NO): NO